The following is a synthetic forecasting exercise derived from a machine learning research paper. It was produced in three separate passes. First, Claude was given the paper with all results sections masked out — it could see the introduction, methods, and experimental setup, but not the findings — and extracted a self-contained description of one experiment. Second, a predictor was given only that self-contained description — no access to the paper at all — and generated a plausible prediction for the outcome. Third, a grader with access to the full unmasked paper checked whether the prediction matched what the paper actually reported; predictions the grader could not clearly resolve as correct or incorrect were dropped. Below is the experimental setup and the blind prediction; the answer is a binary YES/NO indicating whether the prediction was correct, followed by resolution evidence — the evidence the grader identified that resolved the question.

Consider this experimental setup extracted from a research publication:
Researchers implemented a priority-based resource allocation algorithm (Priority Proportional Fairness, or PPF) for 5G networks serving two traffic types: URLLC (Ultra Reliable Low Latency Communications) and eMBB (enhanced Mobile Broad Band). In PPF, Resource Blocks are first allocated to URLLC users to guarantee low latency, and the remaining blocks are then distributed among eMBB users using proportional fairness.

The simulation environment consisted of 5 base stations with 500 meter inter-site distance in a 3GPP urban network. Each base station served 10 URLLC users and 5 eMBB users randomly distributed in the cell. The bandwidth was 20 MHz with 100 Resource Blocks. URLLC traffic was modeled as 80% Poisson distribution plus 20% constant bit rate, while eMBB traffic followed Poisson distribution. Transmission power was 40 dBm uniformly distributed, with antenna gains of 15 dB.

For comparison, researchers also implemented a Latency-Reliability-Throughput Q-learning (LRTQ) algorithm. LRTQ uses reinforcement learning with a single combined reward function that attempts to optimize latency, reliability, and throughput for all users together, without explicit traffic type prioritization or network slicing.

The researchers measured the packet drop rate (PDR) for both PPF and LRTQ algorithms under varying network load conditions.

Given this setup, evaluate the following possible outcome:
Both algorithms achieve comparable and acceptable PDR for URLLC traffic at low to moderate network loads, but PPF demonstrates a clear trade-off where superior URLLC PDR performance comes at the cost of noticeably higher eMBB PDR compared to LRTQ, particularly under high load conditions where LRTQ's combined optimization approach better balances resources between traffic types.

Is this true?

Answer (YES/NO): NO